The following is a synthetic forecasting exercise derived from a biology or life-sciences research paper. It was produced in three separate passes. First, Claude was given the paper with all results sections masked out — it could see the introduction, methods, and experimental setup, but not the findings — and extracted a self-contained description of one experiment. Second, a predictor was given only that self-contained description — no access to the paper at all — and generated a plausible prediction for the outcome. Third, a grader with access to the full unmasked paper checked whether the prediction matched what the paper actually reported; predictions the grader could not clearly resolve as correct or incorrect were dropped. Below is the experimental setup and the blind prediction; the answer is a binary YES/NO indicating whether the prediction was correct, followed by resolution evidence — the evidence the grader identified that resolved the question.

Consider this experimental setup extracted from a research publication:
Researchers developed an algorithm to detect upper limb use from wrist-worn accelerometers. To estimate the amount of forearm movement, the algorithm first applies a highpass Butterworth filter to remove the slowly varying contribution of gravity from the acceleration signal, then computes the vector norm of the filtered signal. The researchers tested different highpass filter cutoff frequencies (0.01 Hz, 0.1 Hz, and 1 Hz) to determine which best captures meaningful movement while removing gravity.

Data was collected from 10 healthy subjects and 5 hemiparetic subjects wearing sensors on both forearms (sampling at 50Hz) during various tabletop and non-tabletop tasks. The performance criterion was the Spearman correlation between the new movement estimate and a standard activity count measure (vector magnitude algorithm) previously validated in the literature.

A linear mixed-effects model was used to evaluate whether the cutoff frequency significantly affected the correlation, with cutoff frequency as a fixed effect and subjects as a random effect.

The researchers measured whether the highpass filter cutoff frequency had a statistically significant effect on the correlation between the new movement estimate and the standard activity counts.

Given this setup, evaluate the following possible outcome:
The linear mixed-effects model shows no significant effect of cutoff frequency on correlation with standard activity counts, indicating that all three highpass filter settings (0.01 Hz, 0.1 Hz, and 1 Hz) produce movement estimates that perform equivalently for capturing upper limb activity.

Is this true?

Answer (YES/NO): NO